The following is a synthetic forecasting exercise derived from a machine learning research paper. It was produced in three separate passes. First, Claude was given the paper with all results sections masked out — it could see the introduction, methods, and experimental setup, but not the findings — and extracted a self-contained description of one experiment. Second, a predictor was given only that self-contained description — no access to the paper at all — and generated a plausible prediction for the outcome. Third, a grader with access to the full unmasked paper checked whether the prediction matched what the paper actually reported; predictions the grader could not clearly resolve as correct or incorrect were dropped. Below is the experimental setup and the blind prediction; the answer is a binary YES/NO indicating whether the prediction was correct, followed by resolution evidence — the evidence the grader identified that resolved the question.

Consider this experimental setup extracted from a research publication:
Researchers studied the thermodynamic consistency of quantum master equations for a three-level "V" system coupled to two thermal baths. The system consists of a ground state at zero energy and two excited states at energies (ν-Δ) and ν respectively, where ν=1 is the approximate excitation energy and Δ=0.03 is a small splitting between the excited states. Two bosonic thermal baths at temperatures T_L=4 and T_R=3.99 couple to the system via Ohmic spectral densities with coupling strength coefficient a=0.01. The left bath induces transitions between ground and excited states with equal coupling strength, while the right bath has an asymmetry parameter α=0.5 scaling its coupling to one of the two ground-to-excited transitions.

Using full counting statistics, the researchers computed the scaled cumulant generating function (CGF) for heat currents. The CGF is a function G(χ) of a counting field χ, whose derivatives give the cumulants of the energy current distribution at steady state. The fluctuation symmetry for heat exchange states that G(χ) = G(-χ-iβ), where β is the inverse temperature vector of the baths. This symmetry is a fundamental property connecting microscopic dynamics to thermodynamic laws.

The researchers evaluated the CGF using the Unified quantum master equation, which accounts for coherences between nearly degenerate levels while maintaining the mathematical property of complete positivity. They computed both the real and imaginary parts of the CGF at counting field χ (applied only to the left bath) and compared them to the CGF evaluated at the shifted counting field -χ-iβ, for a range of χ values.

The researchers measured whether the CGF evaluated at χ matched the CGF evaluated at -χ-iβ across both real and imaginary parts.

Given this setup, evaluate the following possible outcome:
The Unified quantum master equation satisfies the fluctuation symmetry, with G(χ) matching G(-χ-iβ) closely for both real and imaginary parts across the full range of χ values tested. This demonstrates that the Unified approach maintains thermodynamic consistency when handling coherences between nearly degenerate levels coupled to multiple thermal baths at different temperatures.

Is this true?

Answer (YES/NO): YES